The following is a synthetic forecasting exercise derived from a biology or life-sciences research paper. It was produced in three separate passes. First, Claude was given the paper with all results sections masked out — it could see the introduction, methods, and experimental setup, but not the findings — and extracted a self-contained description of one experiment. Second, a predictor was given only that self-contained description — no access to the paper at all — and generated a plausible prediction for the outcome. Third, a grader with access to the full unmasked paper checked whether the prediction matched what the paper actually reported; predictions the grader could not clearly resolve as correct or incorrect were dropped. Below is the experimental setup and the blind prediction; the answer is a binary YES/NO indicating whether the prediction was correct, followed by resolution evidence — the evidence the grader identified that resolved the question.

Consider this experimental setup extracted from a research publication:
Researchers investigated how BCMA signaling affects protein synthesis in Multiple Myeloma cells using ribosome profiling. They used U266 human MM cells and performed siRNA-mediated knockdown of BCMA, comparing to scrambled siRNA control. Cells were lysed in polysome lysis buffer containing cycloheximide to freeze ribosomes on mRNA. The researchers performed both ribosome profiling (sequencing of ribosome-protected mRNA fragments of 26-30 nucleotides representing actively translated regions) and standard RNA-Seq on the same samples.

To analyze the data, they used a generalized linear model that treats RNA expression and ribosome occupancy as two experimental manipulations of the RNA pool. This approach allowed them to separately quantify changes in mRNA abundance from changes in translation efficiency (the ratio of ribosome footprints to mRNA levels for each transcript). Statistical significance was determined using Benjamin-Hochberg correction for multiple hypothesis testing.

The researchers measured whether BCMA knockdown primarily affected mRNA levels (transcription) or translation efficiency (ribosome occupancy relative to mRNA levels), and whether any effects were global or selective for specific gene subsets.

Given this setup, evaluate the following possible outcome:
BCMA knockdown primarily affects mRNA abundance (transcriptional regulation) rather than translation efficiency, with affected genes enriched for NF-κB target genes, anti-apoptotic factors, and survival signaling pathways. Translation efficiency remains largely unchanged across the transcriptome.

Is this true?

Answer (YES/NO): NO